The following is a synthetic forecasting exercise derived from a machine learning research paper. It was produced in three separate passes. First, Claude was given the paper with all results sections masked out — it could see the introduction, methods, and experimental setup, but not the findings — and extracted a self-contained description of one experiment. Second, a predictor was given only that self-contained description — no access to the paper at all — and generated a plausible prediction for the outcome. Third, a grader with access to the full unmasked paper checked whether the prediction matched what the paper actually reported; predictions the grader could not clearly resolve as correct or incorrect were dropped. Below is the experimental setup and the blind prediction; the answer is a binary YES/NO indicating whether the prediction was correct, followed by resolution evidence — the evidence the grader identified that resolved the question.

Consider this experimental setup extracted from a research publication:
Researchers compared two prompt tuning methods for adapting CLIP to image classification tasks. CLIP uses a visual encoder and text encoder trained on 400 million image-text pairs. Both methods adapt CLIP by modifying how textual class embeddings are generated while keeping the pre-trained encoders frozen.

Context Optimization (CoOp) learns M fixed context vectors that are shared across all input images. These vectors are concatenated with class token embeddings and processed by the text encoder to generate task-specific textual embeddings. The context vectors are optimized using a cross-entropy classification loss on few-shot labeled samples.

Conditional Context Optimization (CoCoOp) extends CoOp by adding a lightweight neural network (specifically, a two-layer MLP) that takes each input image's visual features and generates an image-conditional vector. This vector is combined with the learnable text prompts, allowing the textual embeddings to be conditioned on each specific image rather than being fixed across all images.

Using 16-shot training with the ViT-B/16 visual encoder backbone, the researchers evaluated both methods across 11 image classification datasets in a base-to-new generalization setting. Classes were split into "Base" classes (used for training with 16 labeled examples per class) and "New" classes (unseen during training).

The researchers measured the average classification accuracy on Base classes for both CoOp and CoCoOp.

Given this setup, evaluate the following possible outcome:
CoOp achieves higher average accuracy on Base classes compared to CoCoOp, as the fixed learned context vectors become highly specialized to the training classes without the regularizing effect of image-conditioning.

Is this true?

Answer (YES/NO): YES